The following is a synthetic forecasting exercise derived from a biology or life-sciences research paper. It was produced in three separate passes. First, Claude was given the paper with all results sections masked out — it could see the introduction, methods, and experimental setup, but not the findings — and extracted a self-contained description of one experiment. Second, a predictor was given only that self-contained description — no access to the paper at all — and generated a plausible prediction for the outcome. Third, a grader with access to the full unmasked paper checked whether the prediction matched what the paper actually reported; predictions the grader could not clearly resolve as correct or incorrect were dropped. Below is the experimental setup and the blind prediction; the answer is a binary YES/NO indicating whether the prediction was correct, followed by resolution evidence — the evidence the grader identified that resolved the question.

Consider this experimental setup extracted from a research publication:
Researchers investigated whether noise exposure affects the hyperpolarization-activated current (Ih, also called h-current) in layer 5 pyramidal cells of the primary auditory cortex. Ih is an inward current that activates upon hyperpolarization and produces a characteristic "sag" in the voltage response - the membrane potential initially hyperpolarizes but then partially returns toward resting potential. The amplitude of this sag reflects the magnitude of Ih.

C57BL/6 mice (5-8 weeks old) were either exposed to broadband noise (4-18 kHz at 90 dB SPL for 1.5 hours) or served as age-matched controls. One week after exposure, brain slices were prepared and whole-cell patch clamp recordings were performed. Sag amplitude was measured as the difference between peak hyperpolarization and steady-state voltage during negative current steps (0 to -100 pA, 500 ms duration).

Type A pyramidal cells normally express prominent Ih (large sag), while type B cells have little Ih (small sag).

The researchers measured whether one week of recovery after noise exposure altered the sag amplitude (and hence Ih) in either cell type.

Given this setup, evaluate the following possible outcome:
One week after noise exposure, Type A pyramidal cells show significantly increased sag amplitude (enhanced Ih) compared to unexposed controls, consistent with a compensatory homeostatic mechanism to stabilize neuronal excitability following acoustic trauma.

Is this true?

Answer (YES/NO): NO